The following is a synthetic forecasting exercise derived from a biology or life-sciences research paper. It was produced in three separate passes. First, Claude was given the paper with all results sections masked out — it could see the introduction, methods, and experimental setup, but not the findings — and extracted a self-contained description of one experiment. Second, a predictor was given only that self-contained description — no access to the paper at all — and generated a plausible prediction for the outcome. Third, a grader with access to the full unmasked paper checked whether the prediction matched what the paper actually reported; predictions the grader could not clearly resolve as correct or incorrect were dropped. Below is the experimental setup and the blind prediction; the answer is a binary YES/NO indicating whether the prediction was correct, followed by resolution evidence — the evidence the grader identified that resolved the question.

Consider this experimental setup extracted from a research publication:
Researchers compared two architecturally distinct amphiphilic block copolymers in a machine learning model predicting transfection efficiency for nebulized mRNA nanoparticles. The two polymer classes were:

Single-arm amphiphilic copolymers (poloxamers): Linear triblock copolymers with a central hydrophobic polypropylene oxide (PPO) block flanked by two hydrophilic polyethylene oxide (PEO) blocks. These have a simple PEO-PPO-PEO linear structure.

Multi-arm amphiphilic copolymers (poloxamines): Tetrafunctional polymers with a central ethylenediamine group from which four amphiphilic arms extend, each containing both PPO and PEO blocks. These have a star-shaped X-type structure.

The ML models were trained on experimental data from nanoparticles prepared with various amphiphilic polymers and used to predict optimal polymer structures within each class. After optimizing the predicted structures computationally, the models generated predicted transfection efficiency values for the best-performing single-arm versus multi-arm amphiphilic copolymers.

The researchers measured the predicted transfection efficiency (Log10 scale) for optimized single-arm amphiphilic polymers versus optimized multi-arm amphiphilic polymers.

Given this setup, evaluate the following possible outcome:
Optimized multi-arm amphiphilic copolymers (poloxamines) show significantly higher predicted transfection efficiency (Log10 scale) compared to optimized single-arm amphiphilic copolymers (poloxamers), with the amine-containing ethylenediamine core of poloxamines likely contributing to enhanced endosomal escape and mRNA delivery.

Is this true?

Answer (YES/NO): NO